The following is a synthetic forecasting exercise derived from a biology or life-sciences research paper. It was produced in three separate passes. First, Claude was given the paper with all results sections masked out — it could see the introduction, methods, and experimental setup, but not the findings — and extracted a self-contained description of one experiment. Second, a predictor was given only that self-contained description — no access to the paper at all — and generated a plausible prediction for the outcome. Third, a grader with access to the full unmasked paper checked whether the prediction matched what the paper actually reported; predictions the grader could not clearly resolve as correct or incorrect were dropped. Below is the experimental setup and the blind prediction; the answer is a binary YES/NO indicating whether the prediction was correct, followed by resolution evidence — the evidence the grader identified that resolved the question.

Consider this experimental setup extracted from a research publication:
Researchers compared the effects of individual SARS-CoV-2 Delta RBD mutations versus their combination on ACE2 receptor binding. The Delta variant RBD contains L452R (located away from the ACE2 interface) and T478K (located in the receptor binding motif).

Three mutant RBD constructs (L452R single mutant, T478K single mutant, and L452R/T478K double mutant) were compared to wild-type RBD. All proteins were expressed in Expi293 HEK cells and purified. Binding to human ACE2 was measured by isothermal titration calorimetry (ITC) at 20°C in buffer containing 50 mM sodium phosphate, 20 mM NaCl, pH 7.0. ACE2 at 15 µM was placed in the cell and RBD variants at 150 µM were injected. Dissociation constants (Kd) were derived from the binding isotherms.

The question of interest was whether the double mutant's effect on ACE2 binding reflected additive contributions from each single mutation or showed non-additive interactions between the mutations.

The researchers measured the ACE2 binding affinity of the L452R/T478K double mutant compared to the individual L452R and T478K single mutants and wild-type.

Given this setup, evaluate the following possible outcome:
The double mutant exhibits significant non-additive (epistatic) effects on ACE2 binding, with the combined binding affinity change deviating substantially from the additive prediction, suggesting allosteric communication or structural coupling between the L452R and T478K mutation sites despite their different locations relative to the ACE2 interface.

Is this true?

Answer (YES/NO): NO